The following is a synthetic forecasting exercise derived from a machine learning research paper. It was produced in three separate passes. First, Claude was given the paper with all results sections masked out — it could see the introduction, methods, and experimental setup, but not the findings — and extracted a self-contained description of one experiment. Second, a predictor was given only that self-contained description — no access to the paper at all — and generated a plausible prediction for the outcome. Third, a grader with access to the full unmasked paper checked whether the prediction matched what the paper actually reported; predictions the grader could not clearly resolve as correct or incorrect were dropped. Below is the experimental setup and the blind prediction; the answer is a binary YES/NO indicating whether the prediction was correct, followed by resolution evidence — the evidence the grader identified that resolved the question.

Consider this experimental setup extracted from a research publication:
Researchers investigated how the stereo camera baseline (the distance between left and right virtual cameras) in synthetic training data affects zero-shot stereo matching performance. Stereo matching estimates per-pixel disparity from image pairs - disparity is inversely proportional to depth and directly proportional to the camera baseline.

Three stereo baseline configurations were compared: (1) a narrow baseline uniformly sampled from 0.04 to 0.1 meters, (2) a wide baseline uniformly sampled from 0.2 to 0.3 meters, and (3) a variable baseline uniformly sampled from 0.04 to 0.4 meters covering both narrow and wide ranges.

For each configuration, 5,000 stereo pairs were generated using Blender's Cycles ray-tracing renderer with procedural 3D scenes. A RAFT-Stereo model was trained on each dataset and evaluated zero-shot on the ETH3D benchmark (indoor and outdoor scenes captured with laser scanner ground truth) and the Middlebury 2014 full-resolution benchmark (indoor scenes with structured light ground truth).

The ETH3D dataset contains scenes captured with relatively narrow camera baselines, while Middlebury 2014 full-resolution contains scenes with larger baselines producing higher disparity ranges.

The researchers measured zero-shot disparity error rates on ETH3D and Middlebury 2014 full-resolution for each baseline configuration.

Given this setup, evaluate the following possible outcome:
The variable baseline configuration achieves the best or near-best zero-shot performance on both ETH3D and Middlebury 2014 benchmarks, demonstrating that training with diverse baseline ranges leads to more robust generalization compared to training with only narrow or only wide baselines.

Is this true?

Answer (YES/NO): YES